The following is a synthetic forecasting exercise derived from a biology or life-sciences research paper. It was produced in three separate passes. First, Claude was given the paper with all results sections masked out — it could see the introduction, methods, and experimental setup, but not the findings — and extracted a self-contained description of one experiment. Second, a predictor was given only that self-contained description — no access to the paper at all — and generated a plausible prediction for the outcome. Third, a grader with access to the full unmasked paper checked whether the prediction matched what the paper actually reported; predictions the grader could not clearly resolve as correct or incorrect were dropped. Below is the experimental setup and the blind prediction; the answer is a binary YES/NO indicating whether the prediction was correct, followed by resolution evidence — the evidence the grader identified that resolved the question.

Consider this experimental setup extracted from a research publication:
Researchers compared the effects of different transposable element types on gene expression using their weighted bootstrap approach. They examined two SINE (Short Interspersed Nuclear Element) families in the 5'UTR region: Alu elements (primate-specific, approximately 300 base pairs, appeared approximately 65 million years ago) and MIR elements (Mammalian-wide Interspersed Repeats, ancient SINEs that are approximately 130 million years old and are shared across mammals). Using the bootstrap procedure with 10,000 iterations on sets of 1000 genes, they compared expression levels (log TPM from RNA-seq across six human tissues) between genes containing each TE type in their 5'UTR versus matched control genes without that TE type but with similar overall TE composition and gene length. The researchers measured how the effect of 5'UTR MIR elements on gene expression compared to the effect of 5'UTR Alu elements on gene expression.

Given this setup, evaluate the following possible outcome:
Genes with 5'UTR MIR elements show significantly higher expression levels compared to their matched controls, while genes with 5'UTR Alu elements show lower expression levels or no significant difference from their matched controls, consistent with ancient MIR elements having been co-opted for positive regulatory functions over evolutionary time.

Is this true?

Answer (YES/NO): NO